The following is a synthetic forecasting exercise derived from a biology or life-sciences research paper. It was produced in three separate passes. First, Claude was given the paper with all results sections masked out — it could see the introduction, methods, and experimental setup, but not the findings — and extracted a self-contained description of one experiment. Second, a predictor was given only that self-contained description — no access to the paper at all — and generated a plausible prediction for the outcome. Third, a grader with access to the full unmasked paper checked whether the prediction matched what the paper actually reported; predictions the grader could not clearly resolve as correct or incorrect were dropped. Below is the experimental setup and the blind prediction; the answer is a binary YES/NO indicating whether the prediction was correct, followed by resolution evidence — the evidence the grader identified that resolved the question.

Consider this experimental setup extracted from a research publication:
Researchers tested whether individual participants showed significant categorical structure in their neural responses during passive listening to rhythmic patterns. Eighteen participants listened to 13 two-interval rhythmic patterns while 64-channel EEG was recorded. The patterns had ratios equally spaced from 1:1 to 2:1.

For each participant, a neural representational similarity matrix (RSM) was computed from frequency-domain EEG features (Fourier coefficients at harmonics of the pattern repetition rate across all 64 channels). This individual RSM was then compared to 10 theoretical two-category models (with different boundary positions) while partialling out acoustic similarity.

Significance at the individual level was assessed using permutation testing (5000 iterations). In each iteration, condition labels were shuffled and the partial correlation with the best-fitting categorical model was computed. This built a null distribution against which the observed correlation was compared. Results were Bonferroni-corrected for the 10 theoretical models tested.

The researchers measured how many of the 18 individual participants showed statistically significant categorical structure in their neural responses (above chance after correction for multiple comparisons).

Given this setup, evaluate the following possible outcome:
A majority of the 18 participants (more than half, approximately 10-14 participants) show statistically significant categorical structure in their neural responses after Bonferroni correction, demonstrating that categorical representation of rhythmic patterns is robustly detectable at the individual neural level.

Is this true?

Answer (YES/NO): YES